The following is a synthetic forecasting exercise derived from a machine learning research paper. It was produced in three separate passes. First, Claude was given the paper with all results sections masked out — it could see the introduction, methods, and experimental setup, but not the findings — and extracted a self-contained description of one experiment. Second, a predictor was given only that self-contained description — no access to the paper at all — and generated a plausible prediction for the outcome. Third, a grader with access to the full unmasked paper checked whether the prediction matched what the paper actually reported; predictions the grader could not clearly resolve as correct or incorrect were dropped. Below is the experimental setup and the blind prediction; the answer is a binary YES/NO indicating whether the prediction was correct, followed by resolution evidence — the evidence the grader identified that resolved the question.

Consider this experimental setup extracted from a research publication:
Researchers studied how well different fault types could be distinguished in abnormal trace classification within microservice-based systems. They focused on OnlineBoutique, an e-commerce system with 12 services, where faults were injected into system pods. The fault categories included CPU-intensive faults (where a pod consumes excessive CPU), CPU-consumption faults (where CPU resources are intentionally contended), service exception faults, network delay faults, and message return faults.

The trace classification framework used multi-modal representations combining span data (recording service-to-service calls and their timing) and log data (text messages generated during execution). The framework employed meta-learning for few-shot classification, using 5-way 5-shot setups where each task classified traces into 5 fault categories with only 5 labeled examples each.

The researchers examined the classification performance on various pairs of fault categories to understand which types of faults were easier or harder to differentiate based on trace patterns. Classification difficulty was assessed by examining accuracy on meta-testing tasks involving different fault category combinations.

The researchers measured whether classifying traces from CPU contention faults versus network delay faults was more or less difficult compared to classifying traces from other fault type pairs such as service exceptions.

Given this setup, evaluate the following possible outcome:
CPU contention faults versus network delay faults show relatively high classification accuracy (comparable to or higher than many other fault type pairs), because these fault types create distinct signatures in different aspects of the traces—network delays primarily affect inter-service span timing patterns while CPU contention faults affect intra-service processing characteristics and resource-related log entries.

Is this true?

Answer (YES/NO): NO